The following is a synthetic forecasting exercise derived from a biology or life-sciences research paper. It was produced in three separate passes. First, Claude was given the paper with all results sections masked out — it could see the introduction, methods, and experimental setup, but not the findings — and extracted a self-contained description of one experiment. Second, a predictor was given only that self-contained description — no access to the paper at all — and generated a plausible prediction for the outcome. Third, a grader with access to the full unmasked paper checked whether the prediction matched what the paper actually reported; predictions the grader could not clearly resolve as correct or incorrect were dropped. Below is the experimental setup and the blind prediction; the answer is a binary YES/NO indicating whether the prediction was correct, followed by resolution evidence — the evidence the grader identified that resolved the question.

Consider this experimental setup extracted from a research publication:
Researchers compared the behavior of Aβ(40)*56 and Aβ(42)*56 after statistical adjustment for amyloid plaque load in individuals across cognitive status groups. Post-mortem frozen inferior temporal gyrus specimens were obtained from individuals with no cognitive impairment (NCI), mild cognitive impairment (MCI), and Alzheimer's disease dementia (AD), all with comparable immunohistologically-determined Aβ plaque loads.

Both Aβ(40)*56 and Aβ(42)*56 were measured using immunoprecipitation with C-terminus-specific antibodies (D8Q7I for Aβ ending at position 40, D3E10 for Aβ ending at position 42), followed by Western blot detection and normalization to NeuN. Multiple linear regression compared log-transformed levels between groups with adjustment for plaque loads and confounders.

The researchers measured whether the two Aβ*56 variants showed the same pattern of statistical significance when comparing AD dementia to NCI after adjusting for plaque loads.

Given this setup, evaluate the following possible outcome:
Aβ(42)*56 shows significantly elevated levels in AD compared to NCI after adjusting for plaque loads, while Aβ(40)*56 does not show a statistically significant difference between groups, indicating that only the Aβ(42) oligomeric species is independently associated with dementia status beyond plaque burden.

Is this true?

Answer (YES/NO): NO